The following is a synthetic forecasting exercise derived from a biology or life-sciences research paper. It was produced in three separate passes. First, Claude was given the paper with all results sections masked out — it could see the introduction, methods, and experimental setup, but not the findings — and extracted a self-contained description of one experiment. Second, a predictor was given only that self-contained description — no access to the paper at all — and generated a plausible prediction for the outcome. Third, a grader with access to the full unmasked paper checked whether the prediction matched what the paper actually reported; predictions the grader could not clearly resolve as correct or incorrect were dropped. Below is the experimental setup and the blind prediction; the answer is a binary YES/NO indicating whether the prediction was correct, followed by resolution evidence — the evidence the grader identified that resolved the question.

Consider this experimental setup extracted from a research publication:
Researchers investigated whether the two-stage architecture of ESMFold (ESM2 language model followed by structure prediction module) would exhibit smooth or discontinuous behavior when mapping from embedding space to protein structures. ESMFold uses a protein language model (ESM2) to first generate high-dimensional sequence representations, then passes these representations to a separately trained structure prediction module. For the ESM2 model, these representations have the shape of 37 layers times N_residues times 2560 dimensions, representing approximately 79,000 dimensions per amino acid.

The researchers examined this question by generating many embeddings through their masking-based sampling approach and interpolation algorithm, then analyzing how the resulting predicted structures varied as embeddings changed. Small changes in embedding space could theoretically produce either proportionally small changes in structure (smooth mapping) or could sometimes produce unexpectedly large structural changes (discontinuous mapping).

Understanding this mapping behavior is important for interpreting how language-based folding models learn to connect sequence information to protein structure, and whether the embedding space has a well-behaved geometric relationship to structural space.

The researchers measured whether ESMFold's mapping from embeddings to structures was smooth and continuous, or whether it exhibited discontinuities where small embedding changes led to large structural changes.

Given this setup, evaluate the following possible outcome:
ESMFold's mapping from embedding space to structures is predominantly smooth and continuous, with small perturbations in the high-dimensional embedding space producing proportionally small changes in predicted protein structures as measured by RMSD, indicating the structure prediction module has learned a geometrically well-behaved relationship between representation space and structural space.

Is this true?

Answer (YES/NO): NO